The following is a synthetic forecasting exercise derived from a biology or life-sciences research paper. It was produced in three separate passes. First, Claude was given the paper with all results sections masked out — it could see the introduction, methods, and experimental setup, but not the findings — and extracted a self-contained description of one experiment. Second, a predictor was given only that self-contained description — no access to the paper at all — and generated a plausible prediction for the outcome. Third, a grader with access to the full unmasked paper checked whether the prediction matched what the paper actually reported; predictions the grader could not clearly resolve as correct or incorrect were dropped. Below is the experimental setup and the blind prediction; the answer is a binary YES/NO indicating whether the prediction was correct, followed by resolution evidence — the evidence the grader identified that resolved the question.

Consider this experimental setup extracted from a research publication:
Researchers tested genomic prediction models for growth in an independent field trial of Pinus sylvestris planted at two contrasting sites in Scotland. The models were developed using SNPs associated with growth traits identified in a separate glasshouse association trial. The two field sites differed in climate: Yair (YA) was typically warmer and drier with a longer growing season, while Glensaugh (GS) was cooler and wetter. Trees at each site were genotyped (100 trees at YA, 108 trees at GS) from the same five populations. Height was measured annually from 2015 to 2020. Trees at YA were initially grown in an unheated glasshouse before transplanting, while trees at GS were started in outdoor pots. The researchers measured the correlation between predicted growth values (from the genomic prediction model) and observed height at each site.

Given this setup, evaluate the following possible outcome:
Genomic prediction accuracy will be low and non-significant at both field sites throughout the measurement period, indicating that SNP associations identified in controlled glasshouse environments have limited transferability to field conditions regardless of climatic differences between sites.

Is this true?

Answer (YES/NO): NO